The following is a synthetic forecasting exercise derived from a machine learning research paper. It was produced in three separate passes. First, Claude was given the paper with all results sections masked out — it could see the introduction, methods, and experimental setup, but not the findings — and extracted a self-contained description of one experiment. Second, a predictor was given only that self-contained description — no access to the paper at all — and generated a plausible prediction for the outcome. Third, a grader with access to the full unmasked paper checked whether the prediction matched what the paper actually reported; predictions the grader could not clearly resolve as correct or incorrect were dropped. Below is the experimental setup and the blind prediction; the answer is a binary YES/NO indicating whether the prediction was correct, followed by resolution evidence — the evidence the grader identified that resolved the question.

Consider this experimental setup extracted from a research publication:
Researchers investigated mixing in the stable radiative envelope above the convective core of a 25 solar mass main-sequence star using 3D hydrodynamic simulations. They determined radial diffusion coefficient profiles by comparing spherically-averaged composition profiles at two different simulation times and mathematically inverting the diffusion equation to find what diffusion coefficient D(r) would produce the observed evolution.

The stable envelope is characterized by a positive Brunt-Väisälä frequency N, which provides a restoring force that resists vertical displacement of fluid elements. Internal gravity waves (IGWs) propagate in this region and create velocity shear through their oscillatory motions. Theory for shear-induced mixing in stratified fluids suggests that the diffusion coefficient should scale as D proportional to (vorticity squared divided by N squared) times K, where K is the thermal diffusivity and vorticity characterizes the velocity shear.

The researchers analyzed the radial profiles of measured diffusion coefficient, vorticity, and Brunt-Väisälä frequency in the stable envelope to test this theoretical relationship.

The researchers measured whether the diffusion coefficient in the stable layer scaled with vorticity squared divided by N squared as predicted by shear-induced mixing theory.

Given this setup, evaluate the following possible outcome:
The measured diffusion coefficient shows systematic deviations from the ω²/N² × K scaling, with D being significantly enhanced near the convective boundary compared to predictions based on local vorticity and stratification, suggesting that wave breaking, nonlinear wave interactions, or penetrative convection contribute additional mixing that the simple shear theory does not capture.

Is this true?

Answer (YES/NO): NO